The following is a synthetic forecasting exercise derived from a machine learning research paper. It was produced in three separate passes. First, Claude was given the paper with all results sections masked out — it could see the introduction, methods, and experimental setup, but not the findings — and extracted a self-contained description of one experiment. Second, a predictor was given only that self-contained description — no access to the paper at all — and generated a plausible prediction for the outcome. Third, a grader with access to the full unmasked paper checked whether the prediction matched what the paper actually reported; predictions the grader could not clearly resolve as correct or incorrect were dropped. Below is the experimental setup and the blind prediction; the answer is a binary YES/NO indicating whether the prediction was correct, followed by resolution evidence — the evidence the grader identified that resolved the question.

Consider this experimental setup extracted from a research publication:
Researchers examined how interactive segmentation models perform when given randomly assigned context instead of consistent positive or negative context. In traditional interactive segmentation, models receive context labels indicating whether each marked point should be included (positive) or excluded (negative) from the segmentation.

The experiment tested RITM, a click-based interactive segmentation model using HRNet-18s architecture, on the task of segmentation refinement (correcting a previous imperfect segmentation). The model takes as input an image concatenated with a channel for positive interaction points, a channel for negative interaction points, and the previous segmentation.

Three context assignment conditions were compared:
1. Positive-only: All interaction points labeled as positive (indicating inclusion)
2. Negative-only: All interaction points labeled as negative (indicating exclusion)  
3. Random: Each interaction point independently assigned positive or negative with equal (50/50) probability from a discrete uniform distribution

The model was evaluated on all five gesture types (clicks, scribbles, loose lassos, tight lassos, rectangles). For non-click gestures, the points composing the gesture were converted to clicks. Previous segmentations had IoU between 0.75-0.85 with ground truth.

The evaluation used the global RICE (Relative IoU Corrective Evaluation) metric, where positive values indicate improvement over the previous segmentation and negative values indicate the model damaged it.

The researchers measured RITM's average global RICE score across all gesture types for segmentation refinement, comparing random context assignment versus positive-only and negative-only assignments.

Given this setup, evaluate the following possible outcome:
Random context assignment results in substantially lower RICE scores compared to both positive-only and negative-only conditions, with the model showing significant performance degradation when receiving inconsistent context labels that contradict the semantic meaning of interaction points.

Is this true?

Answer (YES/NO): NO